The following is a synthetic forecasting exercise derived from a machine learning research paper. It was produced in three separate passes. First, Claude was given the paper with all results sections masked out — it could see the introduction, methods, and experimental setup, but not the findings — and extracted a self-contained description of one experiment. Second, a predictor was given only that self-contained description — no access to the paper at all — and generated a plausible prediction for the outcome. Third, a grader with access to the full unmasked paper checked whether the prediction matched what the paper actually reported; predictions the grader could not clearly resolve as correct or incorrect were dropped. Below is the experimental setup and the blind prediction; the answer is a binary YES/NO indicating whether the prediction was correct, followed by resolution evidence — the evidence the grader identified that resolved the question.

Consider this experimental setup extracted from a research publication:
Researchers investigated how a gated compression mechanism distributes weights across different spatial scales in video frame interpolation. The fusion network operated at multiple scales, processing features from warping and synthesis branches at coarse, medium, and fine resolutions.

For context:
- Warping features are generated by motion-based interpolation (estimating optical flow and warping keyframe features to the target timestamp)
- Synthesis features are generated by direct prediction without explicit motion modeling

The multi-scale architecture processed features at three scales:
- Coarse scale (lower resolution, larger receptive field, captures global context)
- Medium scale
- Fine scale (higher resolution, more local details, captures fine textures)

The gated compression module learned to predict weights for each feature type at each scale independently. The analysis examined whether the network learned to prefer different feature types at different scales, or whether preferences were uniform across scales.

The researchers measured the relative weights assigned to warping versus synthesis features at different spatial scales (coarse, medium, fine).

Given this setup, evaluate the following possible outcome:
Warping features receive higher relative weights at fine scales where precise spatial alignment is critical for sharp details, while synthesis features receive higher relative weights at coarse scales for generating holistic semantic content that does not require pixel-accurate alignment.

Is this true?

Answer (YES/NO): YES